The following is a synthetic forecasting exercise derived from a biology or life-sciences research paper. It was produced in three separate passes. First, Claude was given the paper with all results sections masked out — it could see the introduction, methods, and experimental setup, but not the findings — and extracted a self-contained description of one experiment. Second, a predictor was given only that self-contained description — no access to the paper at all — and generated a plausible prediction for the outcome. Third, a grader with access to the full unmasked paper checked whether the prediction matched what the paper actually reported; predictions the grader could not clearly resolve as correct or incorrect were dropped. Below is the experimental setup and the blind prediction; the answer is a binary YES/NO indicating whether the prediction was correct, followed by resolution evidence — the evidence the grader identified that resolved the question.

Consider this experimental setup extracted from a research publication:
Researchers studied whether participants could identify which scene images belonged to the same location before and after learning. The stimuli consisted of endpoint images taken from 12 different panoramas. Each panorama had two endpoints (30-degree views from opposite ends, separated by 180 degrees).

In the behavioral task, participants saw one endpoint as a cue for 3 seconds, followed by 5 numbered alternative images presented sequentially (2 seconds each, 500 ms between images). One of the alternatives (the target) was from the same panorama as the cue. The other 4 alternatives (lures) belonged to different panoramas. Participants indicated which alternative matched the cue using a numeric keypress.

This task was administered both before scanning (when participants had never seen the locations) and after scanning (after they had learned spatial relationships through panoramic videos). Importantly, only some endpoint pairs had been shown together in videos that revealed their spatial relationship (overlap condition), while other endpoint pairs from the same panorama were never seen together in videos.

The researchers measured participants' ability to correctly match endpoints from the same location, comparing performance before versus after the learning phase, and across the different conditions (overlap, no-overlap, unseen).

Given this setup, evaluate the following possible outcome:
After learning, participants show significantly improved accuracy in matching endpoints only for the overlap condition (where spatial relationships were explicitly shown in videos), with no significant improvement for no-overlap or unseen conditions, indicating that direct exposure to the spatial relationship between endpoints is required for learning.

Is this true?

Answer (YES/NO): NO